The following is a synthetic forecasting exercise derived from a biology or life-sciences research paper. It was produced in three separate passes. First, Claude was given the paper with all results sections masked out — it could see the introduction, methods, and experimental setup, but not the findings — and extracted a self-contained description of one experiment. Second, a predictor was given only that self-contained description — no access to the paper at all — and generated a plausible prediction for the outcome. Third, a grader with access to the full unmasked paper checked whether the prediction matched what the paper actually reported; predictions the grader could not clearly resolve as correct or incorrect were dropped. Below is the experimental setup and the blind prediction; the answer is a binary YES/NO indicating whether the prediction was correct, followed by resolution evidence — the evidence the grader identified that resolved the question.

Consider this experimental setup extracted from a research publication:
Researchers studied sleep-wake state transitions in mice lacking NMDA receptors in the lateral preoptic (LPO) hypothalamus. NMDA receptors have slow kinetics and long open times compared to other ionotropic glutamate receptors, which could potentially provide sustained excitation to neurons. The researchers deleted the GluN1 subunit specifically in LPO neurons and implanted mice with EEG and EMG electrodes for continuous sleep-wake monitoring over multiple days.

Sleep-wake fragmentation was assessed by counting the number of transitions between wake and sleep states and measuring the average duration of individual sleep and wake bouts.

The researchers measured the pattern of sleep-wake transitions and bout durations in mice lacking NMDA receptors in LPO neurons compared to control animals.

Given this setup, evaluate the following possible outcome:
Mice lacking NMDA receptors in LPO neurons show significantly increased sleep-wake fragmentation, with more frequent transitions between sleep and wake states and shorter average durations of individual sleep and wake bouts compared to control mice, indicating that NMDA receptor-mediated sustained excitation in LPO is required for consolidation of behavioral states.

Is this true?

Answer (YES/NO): YES